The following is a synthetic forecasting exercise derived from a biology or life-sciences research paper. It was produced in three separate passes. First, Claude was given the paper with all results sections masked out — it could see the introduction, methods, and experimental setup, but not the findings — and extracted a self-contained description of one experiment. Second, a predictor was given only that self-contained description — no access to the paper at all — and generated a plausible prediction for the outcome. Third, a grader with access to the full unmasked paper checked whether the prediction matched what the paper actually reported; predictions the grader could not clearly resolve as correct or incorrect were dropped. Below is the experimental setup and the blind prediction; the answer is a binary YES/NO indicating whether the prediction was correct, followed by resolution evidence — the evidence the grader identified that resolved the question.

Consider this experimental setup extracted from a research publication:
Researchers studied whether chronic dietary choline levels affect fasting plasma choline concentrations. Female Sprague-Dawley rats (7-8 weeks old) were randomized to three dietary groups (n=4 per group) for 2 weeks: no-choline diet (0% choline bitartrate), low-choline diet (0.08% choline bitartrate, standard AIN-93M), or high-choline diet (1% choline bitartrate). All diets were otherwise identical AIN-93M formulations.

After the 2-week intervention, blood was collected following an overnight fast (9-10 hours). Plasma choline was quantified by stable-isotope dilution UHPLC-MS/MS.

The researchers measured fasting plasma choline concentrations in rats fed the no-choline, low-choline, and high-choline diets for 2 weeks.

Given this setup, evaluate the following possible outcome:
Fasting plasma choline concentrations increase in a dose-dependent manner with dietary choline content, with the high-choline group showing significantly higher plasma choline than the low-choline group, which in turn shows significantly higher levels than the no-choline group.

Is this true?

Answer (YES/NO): NO